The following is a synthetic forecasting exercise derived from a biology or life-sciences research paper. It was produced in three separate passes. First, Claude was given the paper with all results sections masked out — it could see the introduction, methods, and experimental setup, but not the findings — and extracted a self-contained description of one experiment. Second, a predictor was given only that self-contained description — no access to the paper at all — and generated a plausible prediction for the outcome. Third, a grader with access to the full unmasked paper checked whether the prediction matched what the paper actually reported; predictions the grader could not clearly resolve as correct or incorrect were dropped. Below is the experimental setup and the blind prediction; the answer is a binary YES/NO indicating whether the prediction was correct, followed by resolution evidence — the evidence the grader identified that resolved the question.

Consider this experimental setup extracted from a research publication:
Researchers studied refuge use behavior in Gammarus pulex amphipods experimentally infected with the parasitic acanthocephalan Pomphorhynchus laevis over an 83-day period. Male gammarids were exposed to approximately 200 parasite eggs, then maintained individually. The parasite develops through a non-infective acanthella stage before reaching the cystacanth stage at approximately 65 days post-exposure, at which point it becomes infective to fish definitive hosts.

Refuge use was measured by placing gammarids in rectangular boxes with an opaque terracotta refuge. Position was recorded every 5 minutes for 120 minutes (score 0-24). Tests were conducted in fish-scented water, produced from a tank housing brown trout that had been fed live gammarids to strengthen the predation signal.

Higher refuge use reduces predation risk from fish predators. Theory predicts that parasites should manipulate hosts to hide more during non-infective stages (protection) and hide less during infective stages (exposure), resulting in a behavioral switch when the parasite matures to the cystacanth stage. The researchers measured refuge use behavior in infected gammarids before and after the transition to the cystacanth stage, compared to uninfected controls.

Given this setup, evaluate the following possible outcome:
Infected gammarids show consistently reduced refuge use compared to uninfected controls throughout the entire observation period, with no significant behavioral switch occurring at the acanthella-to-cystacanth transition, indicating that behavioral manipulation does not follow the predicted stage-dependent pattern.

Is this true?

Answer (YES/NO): NO